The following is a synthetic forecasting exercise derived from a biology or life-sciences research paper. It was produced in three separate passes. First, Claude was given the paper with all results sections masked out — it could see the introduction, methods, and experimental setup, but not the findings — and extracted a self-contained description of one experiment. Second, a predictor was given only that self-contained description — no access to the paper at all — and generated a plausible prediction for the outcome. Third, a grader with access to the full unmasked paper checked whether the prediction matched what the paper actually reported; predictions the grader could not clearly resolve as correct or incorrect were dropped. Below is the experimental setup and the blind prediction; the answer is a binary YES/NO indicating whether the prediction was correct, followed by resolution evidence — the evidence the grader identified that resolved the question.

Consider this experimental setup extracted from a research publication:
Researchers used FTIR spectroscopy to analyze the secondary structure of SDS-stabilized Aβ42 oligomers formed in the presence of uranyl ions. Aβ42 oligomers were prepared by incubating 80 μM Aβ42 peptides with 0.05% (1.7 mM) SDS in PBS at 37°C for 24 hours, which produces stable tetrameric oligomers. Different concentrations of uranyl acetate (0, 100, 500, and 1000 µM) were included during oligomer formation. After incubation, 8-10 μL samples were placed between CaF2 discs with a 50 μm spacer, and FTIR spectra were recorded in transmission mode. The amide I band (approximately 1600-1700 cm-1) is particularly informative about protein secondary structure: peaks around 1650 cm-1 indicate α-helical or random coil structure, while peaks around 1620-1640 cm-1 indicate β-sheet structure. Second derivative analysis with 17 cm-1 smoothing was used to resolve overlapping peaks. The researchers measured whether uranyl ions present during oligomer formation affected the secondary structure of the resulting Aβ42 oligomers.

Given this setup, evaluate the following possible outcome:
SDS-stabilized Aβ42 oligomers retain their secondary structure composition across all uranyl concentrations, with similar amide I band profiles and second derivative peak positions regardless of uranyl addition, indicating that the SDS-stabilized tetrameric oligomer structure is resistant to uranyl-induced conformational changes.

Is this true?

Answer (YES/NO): NO